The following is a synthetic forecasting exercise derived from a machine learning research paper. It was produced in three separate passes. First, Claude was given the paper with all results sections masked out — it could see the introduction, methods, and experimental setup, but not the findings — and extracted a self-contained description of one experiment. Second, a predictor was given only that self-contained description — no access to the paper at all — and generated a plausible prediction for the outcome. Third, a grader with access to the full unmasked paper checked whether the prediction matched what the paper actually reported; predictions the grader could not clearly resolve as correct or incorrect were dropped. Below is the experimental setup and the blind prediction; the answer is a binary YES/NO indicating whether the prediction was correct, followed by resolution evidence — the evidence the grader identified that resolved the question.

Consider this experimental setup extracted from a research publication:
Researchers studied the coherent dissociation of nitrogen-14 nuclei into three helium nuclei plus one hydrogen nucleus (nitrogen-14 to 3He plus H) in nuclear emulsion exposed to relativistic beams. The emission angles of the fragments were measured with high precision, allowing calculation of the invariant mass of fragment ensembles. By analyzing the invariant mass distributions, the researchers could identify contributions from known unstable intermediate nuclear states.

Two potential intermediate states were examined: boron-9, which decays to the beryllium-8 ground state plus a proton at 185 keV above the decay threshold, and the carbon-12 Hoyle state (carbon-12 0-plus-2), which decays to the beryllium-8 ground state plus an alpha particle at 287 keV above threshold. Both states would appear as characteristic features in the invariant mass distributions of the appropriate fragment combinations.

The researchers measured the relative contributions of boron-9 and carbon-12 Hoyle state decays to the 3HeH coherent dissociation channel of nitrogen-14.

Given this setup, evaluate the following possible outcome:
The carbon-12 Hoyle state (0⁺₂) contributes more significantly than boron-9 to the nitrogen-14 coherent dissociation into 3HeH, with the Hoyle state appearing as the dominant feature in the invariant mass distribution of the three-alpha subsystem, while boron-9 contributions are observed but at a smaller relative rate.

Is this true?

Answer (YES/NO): NO